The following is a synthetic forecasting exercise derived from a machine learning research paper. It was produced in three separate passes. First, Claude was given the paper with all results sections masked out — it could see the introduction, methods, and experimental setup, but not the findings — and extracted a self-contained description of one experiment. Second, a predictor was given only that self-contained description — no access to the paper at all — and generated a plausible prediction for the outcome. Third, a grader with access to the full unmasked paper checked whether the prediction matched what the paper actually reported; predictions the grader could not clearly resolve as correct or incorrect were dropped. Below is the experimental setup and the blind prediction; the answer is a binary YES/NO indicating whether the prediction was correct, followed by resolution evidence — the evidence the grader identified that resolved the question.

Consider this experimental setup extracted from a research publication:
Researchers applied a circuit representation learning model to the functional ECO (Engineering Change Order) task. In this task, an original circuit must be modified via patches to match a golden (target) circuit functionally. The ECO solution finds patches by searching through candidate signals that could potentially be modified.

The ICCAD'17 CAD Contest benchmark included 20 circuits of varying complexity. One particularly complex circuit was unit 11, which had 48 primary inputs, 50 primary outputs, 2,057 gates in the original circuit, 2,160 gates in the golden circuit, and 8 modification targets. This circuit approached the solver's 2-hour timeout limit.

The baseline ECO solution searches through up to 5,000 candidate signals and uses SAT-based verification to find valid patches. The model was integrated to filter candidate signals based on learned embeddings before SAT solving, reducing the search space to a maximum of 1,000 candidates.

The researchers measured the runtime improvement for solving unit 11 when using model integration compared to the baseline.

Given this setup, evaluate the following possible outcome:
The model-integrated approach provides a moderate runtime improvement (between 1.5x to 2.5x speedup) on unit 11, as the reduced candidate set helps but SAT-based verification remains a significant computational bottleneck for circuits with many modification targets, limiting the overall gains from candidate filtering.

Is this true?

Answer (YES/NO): NO